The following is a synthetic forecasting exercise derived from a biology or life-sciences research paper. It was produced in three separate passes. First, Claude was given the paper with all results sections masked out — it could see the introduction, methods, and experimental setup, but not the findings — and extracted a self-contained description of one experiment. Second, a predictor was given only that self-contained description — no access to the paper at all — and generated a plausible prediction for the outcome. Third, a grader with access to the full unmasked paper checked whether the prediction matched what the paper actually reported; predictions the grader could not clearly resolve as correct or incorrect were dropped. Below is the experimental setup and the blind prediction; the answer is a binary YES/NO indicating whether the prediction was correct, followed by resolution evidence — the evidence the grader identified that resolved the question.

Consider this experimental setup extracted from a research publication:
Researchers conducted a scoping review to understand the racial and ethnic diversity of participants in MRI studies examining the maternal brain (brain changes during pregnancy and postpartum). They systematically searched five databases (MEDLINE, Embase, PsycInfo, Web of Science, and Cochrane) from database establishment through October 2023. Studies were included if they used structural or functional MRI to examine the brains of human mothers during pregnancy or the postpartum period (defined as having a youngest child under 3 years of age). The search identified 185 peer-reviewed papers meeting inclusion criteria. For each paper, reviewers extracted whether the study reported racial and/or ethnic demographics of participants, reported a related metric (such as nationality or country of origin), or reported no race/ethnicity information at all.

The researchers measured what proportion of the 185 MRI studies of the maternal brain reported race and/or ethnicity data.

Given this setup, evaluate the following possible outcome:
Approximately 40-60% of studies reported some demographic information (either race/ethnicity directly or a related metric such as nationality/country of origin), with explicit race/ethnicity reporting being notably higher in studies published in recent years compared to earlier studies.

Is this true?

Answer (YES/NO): NO